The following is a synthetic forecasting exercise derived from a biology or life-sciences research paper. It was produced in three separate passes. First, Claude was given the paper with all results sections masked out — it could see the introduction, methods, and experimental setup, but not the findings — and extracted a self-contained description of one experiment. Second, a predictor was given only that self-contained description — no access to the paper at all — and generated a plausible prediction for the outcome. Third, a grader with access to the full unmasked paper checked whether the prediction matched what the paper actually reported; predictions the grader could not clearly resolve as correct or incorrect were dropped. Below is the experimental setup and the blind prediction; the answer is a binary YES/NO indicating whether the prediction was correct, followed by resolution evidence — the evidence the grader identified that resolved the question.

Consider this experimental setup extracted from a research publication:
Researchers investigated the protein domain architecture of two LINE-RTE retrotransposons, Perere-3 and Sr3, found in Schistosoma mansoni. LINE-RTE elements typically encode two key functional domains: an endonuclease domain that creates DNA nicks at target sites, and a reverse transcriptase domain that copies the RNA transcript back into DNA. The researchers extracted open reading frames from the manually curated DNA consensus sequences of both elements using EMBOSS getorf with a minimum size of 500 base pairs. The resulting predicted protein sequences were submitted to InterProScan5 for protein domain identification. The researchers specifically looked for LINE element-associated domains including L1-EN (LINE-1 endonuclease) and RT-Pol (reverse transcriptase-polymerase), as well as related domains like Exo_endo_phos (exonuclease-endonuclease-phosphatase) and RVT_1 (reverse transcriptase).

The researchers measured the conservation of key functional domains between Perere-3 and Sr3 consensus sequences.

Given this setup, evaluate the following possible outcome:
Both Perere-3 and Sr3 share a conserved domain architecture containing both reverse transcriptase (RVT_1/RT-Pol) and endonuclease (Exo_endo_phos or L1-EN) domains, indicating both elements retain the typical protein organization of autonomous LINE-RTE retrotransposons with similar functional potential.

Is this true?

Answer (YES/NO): YES